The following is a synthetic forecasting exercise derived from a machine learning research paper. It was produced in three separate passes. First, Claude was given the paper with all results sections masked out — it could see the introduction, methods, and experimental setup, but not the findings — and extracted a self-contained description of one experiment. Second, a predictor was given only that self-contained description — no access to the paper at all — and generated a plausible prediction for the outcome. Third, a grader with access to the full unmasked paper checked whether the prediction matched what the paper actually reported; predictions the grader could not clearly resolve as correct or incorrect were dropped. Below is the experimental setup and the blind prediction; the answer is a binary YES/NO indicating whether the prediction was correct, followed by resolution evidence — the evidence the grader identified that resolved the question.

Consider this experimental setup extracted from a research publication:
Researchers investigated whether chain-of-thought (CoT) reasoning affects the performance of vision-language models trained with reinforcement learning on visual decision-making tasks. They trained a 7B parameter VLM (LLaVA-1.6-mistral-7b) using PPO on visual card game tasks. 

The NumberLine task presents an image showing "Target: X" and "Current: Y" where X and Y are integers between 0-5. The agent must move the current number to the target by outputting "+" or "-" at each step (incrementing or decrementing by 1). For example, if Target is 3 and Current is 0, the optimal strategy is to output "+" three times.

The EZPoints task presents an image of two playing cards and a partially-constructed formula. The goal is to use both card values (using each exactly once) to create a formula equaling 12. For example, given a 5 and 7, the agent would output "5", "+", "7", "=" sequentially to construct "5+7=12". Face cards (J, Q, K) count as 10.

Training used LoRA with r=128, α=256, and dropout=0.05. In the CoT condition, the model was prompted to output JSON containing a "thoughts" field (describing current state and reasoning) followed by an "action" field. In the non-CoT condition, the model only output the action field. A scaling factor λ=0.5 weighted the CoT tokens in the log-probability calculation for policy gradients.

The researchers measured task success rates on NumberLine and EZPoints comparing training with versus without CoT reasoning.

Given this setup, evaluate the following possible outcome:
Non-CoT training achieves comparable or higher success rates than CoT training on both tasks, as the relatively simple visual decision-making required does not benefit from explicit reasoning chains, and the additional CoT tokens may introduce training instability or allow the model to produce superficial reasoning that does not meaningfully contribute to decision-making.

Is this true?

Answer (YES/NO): NO